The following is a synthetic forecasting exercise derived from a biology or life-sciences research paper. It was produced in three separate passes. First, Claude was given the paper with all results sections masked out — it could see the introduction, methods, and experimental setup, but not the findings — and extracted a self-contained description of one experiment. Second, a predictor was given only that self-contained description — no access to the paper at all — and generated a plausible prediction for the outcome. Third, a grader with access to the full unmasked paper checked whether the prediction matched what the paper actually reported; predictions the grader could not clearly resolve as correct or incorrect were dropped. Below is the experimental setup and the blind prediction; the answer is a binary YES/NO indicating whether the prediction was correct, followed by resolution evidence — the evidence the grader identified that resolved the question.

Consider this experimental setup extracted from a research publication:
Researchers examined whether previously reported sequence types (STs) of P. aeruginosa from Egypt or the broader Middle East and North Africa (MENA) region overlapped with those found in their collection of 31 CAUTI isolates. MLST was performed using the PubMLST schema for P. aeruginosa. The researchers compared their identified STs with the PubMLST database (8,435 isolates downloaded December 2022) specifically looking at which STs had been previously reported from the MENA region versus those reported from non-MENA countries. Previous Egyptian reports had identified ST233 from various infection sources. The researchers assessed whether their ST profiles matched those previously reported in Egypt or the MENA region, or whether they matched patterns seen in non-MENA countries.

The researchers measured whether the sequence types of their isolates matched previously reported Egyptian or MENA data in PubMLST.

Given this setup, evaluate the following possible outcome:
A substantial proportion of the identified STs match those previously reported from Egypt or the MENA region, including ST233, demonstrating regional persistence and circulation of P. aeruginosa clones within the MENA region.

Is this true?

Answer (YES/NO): NO